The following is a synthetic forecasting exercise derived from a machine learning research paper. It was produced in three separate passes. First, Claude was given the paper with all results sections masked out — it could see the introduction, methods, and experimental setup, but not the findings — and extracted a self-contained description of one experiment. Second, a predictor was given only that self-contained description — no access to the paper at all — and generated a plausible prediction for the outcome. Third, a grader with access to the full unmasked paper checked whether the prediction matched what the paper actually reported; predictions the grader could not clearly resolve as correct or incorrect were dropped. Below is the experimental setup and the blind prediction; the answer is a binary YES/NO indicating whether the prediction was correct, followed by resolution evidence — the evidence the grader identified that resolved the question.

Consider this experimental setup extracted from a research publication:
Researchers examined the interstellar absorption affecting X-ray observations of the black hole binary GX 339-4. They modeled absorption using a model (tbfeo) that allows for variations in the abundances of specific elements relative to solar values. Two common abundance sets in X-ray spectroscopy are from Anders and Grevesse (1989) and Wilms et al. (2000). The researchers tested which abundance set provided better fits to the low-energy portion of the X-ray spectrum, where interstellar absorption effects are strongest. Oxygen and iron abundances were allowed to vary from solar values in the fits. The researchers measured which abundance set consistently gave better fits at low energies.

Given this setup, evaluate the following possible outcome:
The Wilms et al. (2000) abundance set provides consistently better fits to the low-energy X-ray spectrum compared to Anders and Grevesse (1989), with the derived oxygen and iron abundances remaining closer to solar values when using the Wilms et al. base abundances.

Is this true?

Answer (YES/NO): NO